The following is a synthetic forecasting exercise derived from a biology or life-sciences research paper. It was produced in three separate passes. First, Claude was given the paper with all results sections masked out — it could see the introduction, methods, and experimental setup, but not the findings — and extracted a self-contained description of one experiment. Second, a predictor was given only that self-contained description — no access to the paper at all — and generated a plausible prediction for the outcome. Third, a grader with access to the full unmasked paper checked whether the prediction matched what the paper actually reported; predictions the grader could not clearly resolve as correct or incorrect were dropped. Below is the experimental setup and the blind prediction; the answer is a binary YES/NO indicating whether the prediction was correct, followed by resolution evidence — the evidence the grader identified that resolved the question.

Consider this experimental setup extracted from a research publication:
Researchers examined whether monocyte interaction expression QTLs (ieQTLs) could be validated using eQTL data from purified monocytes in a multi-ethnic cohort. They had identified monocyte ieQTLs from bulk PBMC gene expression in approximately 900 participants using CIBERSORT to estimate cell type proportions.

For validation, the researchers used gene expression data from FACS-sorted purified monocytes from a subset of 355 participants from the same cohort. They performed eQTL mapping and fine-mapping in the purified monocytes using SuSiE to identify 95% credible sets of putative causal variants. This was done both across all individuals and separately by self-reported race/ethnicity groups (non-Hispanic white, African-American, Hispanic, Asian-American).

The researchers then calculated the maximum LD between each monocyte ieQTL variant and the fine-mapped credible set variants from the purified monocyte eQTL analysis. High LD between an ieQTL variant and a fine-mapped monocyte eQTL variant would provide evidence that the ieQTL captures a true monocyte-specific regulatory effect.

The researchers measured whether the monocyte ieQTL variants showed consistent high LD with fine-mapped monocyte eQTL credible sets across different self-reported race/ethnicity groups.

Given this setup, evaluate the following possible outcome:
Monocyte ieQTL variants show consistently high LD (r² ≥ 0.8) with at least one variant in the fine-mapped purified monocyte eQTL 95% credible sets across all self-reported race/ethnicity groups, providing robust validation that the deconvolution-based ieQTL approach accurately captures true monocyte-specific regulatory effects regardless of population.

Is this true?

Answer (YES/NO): NO